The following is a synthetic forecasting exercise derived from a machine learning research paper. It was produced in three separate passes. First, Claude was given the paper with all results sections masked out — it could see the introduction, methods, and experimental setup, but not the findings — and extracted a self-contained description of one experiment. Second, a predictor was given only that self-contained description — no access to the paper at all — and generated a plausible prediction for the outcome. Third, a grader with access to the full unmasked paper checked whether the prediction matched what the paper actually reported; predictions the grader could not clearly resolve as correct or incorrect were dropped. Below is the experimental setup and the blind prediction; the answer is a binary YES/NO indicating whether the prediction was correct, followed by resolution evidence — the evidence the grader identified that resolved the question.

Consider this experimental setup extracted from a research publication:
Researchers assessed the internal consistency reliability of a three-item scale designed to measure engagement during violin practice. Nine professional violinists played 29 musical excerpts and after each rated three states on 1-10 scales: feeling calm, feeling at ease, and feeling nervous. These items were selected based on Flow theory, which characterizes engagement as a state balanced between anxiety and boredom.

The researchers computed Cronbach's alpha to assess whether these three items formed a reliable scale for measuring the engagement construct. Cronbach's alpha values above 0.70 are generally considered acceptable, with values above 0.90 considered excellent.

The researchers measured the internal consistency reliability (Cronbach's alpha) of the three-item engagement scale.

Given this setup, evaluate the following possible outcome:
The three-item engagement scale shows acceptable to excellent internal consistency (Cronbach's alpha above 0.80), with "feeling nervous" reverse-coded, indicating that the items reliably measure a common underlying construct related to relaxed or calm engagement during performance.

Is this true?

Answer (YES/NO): YES